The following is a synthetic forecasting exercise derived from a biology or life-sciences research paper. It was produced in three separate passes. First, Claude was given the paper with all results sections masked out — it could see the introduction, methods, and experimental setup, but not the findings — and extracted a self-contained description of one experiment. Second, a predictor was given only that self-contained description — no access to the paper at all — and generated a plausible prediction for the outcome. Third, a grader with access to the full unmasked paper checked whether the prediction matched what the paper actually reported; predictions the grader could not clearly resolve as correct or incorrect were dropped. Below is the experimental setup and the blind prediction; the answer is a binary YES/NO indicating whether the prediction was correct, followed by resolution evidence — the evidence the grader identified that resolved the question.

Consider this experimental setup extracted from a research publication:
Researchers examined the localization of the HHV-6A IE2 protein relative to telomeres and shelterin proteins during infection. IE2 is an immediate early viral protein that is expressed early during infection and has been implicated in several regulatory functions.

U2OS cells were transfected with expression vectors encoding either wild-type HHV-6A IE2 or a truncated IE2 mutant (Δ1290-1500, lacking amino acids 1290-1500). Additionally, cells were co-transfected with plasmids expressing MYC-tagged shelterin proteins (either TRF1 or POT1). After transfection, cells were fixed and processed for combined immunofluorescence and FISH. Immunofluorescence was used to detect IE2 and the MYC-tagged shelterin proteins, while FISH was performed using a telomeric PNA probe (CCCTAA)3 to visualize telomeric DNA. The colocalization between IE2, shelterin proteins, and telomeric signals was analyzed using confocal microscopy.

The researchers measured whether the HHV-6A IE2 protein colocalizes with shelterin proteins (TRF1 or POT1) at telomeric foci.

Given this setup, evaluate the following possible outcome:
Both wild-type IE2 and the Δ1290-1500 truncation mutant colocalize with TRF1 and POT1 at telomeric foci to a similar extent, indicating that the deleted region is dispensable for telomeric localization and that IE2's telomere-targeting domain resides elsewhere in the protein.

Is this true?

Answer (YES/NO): YES